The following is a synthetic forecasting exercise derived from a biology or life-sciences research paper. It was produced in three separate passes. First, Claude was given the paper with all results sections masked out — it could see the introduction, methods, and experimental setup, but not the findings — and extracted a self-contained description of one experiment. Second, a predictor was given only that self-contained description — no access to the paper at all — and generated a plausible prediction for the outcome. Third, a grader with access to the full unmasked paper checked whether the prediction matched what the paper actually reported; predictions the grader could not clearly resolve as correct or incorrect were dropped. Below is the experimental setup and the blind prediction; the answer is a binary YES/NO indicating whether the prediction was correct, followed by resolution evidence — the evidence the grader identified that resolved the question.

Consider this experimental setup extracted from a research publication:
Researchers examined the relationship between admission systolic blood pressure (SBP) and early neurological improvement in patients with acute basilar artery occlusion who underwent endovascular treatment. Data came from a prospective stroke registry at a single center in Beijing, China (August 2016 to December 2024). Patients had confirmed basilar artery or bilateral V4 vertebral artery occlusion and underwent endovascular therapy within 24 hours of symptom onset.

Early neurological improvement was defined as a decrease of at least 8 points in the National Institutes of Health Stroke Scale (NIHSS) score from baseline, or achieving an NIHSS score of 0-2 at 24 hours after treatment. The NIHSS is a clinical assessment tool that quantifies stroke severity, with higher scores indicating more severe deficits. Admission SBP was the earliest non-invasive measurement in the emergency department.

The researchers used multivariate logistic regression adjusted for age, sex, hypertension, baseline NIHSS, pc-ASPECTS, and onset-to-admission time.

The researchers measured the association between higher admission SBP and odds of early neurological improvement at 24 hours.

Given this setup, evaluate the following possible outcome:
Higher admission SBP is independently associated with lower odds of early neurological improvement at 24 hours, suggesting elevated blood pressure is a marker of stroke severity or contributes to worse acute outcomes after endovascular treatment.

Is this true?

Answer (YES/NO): NO